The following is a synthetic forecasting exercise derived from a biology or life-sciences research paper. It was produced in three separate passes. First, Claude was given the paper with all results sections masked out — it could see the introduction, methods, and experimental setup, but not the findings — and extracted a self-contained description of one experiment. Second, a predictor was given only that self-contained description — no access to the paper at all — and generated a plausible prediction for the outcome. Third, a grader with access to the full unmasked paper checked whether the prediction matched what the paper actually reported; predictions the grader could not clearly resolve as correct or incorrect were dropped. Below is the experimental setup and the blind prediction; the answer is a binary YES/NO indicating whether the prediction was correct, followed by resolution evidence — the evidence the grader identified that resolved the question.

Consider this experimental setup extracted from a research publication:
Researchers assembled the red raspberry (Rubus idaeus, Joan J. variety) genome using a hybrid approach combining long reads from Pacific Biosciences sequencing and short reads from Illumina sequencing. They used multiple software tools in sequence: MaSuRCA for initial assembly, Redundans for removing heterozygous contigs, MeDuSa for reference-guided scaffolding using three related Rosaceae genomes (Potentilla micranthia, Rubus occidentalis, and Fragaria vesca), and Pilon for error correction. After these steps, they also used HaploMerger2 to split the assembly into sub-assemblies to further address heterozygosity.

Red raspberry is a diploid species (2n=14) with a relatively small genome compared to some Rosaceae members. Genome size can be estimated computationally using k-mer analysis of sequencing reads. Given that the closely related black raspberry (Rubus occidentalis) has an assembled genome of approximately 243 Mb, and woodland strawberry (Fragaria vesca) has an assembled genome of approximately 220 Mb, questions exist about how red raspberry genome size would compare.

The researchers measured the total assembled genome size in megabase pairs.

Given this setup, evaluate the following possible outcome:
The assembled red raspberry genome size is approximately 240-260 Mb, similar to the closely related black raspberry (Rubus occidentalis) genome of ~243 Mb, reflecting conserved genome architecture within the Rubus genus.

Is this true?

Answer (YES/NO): NO